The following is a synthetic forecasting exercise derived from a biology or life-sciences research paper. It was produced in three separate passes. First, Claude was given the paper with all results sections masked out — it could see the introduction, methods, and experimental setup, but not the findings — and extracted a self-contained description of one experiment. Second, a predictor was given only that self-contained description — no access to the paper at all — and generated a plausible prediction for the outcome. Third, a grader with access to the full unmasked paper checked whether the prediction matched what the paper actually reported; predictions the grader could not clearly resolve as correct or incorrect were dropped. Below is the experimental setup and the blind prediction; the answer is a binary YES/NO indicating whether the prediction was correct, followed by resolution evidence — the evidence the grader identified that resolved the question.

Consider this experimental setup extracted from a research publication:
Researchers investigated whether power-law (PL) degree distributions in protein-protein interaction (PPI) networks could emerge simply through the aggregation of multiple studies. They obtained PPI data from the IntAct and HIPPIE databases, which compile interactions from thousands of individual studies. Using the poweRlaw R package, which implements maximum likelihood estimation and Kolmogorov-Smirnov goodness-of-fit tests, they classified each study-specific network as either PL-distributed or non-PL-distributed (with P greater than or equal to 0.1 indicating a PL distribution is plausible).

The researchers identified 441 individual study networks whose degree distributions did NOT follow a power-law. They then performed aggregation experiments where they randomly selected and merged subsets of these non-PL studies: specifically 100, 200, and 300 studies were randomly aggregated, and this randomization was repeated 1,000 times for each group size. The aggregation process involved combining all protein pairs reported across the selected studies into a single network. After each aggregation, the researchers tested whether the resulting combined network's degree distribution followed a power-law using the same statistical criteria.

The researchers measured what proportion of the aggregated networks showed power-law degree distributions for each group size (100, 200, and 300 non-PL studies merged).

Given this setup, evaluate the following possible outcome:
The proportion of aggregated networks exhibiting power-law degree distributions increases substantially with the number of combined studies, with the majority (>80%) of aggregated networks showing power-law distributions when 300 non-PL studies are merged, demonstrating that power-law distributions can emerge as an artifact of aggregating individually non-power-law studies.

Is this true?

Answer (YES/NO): YES